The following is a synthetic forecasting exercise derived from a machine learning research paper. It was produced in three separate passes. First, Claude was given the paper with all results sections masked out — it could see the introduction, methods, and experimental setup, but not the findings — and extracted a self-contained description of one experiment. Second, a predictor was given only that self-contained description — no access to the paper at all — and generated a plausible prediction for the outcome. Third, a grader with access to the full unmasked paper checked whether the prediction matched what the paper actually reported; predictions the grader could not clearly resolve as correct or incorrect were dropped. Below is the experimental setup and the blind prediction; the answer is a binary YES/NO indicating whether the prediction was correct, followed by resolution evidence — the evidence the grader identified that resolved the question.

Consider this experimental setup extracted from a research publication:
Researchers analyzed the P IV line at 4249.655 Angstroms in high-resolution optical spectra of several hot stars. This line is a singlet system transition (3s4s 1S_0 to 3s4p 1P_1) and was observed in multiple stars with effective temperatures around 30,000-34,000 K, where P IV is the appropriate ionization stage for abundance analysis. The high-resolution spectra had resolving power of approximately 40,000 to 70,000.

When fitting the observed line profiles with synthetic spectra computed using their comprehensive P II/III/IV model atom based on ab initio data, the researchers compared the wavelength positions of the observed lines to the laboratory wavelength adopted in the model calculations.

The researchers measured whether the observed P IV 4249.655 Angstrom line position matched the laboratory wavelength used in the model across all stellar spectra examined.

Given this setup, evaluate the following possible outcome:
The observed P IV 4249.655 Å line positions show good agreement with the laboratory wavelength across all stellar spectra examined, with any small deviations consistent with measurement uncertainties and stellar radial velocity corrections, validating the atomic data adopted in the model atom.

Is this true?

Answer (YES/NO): NO